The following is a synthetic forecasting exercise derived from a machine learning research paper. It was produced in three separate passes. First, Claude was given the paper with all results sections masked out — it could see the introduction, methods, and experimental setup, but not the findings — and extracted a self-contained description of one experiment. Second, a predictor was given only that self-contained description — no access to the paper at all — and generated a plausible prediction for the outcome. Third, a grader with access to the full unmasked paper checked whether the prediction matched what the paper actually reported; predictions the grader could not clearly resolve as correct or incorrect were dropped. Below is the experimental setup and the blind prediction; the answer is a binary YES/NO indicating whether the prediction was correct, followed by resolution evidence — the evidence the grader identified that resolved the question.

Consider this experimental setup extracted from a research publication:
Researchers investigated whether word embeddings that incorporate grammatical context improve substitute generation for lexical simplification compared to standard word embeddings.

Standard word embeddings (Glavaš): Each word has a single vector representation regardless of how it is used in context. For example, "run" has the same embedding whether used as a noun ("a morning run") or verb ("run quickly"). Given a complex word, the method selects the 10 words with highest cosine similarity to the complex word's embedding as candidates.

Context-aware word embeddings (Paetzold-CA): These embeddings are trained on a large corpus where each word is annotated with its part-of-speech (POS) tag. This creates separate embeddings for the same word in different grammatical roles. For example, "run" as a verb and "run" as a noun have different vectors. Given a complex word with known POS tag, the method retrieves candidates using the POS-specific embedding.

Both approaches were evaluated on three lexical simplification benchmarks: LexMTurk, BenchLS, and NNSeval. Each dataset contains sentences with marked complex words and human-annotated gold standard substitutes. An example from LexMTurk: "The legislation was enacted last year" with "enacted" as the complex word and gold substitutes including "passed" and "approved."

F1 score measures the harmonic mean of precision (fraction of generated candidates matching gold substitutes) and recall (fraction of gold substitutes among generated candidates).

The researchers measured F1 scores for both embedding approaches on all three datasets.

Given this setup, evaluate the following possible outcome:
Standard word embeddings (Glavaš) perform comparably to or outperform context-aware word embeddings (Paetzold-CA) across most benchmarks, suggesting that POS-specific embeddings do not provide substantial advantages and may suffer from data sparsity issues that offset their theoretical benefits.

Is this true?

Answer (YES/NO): NO